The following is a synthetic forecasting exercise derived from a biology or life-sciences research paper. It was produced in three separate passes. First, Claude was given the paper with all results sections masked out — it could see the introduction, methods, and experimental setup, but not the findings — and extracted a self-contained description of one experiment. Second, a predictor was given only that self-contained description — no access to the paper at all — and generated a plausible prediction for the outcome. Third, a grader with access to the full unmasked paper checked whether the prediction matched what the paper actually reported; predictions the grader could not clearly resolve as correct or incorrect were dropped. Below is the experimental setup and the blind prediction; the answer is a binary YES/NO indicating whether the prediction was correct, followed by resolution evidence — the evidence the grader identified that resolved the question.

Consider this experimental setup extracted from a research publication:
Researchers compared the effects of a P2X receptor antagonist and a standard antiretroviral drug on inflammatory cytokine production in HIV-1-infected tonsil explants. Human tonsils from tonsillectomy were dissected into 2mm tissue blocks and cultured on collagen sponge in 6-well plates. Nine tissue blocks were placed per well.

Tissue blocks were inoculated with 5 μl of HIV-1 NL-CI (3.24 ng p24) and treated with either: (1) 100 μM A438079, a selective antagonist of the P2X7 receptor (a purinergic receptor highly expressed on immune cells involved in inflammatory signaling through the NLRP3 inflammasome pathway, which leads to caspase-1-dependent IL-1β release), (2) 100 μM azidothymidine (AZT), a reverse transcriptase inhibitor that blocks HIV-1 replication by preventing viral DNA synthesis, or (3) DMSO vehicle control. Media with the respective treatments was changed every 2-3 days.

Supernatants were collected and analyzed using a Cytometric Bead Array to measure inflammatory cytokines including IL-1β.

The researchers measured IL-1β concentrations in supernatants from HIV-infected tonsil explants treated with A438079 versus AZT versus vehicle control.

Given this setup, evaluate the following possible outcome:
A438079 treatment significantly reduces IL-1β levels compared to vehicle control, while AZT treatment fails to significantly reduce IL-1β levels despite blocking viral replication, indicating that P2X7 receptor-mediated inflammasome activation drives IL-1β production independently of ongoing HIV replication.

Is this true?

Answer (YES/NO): YES